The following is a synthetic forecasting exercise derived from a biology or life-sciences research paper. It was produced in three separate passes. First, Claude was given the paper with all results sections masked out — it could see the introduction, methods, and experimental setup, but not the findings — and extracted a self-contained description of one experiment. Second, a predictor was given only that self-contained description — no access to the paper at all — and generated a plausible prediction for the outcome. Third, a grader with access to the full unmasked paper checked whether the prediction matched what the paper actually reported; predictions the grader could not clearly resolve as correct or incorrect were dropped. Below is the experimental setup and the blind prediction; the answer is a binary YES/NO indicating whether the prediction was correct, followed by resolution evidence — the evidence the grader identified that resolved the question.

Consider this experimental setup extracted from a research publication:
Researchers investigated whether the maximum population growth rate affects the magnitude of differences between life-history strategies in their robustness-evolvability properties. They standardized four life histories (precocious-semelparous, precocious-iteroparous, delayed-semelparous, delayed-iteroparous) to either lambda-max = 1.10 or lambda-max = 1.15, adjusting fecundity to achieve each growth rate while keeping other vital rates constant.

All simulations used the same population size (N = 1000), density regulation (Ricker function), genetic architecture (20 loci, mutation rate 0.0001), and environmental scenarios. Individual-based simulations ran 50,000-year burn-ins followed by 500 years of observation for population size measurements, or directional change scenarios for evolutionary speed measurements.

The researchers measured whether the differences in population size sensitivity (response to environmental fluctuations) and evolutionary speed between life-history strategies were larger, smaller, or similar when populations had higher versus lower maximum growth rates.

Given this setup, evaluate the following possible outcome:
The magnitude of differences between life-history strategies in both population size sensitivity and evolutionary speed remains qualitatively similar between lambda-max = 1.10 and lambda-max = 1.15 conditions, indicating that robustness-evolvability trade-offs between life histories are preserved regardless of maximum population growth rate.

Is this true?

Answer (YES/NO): YES